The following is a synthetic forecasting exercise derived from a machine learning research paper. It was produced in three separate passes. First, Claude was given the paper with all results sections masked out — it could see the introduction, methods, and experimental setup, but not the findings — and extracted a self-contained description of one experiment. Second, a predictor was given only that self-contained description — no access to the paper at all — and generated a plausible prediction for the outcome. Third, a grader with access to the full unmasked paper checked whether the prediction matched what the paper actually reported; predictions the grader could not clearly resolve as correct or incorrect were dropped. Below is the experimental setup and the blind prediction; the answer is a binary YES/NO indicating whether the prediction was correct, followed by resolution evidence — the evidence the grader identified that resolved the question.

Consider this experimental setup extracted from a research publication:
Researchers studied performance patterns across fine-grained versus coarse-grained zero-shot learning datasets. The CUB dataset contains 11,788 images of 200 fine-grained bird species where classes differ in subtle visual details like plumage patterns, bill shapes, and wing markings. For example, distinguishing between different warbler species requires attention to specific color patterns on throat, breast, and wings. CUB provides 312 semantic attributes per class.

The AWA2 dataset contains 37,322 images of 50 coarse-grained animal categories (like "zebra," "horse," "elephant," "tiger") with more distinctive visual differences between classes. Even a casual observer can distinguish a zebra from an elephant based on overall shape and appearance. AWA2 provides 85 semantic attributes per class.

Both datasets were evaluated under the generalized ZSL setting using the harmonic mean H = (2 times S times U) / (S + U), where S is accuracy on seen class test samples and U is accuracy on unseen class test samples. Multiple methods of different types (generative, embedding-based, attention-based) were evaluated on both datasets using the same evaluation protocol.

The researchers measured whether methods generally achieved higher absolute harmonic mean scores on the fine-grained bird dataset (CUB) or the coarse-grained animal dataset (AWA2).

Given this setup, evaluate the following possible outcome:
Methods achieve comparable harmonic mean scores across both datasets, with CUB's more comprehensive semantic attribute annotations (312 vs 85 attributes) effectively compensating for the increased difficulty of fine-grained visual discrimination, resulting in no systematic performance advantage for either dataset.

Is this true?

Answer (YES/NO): NO